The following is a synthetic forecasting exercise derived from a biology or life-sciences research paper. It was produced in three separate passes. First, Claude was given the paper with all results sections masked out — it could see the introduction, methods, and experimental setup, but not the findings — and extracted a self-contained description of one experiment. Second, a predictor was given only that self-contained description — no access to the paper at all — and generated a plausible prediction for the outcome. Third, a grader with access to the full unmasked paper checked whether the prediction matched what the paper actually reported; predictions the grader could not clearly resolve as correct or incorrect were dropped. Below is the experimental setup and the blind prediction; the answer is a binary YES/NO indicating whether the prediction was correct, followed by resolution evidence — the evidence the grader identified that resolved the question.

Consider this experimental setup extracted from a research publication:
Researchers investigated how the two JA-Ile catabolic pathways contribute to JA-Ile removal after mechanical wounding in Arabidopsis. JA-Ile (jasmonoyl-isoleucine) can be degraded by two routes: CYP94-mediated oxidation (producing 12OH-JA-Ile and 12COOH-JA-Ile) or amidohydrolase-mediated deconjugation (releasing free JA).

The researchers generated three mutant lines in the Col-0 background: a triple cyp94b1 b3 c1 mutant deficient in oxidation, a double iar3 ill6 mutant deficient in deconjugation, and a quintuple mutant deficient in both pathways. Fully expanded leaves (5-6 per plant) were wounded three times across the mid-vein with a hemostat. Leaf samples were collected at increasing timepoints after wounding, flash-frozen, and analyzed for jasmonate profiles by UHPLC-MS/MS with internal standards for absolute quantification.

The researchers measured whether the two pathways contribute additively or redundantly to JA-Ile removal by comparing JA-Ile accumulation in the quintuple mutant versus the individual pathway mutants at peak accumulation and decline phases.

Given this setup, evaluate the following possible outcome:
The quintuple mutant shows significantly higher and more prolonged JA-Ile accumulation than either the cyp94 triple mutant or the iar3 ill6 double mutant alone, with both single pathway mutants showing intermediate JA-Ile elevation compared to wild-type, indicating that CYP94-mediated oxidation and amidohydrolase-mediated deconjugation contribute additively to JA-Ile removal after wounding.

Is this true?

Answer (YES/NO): YES